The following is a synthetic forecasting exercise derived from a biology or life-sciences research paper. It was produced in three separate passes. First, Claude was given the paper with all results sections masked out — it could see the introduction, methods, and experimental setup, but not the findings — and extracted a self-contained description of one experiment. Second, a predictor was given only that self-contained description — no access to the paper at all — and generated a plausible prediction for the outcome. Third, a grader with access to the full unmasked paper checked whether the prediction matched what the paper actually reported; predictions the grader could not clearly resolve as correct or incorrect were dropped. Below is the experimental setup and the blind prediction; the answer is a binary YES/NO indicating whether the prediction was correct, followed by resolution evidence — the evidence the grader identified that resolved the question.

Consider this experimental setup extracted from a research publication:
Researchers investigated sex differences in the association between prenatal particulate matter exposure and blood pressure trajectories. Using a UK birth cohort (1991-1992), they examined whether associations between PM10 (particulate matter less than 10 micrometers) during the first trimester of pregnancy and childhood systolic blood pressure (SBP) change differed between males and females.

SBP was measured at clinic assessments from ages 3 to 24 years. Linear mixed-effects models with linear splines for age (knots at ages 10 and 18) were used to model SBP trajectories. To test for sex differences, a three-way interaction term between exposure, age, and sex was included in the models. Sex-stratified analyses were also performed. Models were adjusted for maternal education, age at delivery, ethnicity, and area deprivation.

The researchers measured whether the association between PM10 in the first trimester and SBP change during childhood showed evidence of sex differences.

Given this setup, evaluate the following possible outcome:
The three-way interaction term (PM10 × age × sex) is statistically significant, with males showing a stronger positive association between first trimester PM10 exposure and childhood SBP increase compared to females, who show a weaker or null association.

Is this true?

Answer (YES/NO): NO